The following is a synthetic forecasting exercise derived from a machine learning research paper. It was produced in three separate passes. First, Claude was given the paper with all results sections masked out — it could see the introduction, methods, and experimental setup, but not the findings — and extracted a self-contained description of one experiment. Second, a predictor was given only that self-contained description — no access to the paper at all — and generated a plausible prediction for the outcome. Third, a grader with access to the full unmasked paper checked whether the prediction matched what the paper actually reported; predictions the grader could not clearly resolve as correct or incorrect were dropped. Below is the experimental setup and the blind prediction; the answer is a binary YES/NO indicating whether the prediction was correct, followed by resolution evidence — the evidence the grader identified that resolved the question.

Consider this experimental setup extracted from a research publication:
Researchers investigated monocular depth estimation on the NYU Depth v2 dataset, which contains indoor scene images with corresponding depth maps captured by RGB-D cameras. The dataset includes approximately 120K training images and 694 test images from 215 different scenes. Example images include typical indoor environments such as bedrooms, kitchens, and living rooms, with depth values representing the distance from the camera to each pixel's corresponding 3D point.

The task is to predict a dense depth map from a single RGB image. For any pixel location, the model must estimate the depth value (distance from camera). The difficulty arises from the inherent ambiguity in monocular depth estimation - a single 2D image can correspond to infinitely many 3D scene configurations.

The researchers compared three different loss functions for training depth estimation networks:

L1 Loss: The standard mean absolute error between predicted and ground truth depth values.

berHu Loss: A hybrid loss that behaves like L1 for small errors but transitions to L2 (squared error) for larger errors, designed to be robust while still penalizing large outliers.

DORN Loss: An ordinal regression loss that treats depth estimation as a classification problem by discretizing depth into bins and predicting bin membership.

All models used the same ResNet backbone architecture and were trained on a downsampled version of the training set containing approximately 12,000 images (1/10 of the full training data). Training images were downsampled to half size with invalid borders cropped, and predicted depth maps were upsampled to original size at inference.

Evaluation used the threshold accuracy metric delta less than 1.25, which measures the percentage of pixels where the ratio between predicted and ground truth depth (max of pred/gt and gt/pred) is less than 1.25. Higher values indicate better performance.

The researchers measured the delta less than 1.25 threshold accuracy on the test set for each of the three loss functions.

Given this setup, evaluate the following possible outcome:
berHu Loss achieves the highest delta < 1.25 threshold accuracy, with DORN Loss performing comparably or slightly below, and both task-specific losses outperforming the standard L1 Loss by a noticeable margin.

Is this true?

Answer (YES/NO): NO